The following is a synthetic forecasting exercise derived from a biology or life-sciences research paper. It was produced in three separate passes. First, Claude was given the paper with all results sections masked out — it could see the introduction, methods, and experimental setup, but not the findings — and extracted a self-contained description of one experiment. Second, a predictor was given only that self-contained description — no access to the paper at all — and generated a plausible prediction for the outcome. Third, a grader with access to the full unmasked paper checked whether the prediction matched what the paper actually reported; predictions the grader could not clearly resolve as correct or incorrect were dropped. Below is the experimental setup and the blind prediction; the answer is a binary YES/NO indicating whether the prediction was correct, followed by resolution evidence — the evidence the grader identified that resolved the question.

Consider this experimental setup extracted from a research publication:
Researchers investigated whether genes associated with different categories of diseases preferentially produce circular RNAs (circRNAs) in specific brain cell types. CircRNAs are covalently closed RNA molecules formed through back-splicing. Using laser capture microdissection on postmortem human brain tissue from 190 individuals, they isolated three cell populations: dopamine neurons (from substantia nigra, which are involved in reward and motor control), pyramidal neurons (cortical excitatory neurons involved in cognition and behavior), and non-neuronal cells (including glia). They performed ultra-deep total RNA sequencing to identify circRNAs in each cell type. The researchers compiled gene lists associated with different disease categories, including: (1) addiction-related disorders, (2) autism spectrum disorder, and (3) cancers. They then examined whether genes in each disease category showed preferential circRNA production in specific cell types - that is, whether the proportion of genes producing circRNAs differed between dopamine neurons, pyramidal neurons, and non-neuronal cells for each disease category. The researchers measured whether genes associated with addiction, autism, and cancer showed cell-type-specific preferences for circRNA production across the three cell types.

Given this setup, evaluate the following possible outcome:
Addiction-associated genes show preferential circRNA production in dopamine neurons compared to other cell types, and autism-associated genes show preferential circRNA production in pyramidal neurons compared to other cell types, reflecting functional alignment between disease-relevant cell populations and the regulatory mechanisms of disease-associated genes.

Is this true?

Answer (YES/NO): YES